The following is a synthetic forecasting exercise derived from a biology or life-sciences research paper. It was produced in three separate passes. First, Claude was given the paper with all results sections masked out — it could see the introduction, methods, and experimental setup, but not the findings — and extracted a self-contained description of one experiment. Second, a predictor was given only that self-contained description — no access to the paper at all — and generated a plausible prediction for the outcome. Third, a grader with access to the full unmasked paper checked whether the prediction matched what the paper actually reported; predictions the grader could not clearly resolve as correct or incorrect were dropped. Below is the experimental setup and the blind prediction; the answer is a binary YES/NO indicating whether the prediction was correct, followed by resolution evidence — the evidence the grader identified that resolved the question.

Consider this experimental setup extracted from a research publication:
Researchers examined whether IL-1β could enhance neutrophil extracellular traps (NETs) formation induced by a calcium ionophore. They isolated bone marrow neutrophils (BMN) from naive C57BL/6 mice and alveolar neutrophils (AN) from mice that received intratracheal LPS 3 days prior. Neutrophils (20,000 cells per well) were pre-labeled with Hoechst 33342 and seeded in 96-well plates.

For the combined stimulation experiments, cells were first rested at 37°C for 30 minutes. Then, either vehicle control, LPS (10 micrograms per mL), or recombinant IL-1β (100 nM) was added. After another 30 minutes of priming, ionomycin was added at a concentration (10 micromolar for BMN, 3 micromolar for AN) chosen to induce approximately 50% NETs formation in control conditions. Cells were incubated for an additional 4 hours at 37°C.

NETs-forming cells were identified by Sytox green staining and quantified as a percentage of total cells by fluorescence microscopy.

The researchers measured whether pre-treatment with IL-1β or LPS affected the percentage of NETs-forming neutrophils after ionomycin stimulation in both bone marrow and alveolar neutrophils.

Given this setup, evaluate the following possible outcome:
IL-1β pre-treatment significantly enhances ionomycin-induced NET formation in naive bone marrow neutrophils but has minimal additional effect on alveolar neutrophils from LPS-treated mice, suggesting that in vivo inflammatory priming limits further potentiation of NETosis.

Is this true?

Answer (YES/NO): NO